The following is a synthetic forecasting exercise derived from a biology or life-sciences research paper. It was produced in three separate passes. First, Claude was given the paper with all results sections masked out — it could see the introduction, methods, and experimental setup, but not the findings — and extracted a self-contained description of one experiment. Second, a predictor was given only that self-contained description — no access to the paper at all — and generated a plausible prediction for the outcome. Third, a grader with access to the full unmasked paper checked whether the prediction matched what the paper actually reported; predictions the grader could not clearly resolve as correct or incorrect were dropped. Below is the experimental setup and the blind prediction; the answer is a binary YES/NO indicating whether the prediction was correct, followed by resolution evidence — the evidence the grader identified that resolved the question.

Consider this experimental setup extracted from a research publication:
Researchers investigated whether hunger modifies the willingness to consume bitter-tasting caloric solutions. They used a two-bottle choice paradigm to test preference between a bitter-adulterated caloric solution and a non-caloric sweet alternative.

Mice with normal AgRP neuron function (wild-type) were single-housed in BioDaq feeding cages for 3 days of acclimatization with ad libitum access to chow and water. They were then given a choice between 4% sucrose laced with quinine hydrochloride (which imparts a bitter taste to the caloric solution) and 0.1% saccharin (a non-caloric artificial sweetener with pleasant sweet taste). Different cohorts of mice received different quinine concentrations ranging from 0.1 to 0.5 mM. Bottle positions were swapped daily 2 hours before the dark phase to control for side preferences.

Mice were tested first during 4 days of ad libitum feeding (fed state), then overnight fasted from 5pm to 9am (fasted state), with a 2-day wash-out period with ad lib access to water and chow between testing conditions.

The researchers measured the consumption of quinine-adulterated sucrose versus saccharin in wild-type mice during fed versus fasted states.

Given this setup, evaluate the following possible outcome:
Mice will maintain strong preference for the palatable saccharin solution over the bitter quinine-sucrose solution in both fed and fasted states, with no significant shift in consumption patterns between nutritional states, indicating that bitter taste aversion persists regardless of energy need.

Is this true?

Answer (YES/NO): NO